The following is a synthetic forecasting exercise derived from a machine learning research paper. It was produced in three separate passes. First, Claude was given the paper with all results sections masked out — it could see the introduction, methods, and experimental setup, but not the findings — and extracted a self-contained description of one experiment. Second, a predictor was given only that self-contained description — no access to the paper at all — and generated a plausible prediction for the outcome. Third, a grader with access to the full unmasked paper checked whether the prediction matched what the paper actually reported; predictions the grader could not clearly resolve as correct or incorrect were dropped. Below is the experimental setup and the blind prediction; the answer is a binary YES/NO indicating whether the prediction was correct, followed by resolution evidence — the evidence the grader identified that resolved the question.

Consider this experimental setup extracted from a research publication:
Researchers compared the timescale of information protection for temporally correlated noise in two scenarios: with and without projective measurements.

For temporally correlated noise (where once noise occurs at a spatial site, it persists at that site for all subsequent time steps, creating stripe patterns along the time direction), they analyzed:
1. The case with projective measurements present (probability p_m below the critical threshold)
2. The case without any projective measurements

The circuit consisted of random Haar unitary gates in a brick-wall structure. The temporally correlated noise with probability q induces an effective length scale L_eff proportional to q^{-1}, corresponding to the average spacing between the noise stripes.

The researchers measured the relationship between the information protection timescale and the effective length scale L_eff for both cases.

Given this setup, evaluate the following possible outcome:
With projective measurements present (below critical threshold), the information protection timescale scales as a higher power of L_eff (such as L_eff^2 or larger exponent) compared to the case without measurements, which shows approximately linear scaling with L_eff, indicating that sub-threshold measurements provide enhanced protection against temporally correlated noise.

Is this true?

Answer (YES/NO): NO